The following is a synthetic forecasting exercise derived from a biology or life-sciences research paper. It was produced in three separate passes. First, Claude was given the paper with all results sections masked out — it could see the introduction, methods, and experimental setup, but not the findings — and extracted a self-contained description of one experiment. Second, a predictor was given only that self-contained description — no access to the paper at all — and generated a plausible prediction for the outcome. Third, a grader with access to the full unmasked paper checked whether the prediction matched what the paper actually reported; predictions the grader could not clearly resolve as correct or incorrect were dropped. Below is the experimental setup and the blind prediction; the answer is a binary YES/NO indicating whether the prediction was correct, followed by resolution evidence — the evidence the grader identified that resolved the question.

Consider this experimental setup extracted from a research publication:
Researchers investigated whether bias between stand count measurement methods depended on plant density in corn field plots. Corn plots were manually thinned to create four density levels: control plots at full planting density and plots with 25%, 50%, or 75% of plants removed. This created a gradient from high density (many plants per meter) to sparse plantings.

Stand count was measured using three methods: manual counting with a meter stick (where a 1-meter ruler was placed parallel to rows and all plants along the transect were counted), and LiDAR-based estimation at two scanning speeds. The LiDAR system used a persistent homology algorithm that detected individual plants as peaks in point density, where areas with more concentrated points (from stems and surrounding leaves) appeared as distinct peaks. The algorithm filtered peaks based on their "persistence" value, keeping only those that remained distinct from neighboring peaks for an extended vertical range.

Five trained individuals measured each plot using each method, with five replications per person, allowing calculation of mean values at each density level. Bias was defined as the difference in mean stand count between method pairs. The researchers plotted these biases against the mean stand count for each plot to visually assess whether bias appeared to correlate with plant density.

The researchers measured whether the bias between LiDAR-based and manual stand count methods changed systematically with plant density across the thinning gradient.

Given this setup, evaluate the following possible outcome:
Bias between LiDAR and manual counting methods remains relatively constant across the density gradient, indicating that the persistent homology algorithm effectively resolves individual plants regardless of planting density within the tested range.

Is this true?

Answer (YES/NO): NO